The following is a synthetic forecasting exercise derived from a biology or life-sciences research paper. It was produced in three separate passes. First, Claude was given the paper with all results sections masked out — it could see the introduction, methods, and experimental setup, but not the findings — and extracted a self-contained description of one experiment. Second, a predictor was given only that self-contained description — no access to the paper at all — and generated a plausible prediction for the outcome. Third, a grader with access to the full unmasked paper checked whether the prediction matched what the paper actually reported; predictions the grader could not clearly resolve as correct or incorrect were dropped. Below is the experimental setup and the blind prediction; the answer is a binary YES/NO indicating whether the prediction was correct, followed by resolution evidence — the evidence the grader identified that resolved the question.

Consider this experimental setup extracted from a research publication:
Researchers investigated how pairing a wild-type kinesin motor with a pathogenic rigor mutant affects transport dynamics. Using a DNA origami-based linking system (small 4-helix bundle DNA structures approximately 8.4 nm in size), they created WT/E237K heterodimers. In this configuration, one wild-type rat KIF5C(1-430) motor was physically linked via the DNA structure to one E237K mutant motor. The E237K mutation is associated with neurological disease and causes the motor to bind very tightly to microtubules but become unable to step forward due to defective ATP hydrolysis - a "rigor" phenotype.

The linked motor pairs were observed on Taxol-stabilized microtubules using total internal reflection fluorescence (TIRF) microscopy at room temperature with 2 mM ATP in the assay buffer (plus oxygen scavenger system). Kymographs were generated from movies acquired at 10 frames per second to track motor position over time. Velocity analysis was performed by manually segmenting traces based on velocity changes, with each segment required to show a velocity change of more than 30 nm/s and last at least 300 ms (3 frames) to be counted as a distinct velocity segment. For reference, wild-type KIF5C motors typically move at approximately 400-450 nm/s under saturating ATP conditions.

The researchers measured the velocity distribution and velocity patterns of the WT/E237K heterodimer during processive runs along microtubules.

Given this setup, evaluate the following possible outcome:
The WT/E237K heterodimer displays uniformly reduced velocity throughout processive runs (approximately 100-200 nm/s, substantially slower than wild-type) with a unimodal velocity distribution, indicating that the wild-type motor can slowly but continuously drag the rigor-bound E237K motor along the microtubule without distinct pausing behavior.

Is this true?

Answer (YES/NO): NO